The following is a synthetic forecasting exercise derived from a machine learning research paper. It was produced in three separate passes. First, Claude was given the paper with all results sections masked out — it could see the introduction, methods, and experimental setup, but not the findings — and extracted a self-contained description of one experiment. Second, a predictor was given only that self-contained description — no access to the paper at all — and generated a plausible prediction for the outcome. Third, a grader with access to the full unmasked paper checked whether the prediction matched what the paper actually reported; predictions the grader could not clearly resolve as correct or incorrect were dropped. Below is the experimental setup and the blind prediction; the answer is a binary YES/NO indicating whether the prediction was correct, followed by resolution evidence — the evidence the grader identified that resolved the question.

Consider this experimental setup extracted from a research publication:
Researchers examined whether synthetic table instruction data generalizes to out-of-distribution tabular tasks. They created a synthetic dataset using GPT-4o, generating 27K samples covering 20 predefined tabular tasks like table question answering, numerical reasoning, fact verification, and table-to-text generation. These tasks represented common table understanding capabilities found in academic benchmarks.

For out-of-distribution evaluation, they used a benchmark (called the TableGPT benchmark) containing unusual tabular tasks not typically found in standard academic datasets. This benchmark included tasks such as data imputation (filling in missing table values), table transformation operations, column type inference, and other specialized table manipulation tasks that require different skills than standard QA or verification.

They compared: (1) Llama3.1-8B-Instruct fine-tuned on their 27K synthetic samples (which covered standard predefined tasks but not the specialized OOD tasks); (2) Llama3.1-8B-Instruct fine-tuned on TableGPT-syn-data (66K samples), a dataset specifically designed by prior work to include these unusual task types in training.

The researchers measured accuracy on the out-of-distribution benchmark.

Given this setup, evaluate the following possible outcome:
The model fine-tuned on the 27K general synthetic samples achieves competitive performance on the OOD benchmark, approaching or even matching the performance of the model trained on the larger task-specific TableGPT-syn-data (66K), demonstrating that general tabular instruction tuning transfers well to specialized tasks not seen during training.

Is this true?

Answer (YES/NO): YES